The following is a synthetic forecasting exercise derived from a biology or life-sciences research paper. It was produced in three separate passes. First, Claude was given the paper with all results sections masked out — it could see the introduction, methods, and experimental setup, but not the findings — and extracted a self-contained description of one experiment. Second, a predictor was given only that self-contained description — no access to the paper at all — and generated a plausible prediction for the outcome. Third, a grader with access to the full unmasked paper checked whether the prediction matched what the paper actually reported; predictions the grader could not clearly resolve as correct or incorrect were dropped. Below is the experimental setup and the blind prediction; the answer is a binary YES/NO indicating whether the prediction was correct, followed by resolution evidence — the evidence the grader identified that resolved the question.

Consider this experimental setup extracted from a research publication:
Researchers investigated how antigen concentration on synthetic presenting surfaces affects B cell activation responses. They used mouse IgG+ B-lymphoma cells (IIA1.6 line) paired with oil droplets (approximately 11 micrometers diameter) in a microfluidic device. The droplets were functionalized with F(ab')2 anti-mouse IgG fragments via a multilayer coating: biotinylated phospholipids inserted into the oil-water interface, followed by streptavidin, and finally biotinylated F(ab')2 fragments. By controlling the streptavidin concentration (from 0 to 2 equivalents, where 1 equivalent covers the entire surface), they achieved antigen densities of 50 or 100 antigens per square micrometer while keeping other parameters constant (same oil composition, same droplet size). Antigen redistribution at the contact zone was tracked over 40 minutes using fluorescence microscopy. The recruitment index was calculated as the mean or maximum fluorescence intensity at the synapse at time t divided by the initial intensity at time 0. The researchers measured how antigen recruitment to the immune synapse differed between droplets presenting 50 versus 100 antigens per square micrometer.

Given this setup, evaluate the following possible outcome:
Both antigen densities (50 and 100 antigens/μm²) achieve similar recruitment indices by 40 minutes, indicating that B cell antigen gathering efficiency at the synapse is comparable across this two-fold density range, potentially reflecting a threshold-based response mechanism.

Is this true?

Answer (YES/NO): NO